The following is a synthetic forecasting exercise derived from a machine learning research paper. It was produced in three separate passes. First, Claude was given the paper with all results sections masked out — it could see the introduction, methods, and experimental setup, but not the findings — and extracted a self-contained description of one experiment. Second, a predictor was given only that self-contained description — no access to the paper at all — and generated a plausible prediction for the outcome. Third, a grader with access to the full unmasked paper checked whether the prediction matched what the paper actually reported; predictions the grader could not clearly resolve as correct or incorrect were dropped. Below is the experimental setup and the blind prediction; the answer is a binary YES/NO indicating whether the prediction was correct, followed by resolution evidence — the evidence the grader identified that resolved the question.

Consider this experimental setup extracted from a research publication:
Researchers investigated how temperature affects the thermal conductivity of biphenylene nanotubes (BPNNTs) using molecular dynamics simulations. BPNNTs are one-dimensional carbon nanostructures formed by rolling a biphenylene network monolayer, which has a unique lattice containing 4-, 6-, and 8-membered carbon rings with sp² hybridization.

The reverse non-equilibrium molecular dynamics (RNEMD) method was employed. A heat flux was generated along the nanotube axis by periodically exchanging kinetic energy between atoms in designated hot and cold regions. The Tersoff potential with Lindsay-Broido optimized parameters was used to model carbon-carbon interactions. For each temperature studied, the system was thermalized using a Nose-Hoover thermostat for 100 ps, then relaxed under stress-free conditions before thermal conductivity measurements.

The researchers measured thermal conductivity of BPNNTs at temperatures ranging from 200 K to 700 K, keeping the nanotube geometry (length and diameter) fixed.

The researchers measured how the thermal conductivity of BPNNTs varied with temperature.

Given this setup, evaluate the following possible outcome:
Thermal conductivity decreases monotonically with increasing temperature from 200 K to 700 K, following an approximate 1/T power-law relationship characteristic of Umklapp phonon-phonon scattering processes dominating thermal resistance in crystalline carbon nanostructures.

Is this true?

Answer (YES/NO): NO